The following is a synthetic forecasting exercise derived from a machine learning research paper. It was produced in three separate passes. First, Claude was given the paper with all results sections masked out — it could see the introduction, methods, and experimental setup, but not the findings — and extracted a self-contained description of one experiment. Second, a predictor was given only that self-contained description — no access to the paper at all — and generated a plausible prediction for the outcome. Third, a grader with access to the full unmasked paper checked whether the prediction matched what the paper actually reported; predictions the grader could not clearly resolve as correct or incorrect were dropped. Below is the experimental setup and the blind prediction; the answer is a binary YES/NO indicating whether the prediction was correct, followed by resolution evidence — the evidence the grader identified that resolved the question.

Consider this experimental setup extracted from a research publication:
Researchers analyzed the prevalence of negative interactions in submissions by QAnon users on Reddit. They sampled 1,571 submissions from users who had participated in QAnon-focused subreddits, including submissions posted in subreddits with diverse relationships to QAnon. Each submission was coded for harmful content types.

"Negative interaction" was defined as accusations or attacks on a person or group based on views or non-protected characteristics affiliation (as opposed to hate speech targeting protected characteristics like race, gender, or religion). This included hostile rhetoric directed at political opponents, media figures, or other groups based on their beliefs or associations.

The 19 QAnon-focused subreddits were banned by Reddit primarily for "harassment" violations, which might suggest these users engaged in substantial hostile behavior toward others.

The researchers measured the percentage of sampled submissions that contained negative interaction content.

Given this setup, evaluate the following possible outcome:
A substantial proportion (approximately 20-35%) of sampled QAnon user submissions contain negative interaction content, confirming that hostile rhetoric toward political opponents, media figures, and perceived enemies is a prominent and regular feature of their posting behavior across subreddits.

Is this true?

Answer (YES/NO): NO